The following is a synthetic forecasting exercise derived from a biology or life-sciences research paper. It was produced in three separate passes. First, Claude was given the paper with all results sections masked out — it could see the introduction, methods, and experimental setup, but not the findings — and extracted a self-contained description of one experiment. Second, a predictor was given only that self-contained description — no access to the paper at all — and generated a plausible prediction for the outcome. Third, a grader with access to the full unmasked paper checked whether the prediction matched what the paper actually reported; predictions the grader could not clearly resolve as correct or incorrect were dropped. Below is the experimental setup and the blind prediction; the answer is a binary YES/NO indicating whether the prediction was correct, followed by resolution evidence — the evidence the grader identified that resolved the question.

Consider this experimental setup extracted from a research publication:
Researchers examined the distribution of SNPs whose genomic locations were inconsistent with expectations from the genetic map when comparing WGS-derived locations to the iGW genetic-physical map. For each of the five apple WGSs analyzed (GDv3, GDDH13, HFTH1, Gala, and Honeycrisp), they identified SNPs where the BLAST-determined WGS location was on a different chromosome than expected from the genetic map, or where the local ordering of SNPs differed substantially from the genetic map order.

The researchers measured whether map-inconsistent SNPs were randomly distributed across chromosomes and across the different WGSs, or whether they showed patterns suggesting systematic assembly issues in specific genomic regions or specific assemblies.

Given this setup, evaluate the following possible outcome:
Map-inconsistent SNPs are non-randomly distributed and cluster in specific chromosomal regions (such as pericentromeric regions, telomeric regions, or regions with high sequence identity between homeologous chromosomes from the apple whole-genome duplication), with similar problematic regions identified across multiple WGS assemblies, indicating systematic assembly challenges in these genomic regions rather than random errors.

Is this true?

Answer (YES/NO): NO